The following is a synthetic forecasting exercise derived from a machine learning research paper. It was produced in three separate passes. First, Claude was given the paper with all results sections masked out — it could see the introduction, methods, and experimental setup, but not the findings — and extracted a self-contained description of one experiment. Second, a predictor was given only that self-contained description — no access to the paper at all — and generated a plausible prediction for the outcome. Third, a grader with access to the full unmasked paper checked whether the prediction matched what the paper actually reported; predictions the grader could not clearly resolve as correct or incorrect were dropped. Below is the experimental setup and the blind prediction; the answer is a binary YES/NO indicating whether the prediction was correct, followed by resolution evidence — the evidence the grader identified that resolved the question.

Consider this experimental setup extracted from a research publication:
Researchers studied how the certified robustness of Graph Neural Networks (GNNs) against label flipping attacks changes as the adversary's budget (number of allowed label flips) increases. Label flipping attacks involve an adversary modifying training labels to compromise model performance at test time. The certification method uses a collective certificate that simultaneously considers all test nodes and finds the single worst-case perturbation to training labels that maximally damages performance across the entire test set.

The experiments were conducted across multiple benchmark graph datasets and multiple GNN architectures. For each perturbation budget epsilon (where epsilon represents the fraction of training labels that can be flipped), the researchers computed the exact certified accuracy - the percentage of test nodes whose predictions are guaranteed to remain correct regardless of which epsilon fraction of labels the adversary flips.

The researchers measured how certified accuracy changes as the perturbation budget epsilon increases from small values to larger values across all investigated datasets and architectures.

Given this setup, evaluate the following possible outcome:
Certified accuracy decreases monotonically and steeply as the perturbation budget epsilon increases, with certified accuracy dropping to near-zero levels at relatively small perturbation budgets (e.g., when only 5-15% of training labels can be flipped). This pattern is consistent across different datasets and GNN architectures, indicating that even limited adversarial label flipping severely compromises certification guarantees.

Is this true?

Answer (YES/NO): NO